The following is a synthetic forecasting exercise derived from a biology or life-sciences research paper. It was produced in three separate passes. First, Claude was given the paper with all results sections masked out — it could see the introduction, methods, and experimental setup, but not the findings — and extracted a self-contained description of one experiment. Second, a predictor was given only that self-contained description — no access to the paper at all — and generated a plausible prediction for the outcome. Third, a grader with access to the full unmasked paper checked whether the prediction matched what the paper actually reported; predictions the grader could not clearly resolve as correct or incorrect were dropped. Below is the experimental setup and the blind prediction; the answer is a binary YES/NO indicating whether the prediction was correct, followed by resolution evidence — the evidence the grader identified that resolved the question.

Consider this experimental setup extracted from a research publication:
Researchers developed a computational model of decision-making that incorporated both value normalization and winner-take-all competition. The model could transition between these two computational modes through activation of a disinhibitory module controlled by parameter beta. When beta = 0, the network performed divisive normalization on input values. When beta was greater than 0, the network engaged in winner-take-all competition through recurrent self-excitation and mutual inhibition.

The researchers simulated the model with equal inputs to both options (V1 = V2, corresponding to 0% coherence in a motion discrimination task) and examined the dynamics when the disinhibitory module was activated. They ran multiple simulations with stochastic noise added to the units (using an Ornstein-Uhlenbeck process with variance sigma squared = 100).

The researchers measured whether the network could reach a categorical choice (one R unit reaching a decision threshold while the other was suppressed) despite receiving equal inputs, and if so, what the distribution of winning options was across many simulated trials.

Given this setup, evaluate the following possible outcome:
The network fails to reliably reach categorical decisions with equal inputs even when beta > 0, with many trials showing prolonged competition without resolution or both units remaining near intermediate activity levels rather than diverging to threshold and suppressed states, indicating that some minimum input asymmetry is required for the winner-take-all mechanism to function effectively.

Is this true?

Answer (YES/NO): NO